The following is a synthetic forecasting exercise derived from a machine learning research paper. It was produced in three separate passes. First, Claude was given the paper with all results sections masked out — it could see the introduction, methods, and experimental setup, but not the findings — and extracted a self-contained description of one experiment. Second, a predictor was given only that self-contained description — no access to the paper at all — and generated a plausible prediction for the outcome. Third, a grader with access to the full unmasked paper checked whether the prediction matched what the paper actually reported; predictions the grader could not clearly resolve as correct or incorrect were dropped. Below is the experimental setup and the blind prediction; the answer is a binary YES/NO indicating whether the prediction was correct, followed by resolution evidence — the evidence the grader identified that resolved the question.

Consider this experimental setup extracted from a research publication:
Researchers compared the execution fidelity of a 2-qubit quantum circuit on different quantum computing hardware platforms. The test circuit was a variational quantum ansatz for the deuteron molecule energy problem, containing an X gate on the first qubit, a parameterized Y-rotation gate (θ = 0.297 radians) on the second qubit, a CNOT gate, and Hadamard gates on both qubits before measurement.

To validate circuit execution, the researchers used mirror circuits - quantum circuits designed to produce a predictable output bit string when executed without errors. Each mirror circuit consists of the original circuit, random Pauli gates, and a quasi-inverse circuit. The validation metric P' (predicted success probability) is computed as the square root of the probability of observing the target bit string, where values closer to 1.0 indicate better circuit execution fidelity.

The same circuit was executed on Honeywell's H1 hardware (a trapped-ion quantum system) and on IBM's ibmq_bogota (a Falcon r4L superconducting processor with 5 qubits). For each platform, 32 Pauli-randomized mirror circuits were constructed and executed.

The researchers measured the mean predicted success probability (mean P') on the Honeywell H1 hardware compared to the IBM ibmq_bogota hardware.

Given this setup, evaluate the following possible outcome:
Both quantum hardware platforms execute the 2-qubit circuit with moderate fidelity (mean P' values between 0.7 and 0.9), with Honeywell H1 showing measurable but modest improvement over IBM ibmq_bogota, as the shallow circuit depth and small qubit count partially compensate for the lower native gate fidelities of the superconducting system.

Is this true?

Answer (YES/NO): NO